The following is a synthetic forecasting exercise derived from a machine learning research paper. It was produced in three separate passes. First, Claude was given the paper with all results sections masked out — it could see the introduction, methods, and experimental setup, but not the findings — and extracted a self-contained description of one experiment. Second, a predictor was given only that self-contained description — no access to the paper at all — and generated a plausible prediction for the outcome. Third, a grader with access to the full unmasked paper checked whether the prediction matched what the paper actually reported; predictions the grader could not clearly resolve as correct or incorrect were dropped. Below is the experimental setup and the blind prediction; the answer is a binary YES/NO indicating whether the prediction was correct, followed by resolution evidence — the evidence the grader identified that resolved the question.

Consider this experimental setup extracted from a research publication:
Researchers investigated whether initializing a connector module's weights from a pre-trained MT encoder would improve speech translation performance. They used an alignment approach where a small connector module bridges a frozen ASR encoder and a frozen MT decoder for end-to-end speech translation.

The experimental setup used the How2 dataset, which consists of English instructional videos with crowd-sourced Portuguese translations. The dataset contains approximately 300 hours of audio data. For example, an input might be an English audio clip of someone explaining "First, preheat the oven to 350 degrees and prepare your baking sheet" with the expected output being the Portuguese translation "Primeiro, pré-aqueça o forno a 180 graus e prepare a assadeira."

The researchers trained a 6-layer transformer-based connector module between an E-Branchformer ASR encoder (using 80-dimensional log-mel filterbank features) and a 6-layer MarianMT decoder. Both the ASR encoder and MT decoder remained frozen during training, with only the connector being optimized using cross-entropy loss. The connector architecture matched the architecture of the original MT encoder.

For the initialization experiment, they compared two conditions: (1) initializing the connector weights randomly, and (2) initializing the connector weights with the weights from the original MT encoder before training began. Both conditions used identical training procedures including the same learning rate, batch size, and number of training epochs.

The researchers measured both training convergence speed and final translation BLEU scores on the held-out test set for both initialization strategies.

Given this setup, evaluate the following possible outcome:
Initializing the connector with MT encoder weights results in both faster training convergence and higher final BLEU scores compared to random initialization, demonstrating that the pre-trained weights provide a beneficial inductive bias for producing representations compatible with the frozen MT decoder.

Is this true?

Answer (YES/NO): NO